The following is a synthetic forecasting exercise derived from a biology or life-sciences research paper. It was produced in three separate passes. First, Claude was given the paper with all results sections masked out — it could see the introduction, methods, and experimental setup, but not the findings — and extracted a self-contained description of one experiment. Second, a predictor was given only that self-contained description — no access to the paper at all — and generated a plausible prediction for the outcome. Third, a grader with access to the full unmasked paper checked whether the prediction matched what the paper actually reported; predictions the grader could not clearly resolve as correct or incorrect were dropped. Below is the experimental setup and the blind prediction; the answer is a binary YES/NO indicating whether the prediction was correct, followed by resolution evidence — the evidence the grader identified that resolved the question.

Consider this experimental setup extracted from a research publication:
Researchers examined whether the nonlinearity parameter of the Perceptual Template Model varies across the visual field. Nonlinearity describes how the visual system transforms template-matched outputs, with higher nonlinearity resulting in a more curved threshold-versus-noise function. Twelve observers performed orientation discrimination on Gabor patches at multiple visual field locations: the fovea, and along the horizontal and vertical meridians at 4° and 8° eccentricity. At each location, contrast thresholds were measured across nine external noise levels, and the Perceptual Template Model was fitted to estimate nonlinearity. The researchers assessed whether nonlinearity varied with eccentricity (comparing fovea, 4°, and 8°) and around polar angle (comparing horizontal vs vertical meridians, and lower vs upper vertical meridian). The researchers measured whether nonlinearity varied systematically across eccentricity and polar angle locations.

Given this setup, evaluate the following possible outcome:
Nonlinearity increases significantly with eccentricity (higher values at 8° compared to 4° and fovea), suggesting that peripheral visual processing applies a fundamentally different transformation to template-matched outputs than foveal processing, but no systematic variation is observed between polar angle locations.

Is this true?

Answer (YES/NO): NO